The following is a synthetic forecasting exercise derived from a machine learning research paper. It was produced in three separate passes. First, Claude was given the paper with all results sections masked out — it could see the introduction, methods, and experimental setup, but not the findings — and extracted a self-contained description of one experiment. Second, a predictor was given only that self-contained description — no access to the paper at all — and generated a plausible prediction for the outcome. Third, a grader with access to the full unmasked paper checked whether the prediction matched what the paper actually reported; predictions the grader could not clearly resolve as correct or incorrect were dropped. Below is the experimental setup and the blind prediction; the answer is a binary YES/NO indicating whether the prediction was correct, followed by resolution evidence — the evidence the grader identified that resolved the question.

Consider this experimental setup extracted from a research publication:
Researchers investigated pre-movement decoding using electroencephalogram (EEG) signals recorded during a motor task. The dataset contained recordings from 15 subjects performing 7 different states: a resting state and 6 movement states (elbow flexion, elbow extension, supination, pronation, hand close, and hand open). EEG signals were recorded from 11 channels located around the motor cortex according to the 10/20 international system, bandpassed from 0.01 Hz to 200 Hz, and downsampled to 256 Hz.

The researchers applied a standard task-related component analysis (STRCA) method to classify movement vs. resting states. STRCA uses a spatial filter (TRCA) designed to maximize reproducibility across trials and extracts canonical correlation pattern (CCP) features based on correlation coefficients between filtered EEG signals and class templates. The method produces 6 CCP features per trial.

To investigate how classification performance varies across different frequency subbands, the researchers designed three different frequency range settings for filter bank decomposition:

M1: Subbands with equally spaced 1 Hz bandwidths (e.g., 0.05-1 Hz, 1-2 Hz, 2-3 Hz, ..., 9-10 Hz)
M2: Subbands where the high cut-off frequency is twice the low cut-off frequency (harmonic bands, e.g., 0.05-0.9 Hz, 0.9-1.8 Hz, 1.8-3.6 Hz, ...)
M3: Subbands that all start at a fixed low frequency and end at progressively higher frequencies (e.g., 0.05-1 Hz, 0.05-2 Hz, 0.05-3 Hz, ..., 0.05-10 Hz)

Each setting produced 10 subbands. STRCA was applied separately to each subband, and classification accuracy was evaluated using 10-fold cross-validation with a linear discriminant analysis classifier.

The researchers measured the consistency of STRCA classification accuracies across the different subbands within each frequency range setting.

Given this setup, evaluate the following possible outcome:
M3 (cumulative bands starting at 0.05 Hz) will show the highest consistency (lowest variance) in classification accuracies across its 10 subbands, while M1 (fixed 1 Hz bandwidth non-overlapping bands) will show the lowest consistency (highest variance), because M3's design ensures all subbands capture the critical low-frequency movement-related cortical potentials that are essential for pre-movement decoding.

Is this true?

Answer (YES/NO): NO